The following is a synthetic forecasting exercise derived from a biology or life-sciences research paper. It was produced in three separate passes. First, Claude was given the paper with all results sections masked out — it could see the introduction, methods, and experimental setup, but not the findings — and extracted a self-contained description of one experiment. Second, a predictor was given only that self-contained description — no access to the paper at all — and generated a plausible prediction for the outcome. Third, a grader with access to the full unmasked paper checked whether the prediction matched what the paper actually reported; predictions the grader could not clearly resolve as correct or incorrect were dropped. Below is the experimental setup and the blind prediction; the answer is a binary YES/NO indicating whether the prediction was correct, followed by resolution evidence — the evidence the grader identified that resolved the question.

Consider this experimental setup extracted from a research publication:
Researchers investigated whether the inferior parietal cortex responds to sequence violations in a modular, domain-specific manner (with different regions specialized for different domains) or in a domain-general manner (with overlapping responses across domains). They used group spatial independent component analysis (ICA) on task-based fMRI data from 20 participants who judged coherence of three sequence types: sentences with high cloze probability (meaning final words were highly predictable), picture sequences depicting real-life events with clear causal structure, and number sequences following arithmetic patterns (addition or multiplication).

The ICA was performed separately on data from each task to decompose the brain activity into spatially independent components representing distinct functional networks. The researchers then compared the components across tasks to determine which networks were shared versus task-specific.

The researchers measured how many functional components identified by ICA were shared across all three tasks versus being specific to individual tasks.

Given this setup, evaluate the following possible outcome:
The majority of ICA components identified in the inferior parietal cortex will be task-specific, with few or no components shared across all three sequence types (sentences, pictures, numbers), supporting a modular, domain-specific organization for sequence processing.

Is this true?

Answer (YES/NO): NO